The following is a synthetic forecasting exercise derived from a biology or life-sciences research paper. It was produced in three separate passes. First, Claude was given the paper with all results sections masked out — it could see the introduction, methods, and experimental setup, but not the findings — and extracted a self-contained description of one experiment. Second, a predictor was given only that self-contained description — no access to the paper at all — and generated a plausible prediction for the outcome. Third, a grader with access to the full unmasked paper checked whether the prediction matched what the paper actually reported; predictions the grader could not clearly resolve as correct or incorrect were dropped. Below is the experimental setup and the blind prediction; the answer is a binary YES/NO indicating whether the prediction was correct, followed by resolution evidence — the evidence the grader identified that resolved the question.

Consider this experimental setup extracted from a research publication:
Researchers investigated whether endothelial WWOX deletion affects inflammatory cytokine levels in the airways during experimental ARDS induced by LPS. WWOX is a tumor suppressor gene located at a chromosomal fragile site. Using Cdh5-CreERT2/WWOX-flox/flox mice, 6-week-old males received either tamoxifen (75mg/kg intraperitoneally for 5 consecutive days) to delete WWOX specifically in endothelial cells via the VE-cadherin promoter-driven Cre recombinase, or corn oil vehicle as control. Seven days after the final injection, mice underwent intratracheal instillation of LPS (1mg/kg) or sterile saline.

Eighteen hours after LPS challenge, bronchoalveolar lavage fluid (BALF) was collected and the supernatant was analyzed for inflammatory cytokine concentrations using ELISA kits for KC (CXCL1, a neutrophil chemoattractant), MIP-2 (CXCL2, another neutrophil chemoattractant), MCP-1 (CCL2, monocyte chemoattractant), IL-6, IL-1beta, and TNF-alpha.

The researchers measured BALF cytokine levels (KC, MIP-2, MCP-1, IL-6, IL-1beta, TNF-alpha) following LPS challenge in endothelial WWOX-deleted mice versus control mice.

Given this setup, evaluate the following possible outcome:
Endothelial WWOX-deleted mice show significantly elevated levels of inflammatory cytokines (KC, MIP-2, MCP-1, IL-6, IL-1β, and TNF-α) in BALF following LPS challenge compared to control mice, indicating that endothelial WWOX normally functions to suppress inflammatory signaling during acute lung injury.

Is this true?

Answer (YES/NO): NO